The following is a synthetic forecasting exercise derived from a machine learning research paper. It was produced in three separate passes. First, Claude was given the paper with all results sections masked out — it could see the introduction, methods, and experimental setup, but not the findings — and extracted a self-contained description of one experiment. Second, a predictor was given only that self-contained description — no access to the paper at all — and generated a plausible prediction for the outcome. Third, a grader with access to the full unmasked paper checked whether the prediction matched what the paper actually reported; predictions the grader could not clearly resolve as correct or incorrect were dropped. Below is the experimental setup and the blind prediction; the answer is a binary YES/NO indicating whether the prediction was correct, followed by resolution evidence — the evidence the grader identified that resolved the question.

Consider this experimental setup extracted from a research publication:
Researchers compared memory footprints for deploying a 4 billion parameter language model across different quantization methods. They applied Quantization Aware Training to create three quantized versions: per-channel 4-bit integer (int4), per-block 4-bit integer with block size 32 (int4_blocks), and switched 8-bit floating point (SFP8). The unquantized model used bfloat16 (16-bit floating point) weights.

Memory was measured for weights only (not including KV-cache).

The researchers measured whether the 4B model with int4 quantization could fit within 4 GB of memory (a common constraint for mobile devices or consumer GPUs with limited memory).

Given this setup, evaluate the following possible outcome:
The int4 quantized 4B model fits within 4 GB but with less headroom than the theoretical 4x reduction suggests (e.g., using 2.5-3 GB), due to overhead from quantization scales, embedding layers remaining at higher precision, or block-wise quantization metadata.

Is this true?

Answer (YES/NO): YES